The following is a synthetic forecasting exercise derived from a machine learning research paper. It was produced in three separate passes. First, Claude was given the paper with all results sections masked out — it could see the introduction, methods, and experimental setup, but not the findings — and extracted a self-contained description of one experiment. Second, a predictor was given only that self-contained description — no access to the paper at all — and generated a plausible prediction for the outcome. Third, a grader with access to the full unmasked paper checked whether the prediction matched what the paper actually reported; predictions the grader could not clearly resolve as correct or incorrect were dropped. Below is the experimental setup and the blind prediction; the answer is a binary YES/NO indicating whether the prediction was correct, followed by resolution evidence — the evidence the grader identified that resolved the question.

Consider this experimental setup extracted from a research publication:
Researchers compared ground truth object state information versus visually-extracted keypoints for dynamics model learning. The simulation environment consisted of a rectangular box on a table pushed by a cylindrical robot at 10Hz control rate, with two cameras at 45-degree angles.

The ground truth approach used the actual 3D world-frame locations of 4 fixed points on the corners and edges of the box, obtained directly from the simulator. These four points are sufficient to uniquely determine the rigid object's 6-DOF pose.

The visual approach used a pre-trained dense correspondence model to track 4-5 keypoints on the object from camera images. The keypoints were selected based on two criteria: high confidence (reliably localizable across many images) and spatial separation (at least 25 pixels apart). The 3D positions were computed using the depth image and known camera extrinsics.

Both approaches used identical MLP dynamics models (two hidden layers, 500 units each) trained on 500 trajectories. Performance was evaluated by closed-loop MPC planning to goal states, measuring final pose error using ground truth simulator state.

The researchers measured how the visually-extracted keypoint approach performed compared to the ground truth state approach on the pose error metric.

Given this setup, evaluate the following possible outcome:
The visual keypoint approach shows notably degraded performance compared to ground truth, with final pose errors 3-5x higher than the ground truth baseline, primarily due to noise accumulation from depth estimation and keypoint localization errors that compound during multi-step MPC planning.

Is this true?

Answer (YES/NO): NO